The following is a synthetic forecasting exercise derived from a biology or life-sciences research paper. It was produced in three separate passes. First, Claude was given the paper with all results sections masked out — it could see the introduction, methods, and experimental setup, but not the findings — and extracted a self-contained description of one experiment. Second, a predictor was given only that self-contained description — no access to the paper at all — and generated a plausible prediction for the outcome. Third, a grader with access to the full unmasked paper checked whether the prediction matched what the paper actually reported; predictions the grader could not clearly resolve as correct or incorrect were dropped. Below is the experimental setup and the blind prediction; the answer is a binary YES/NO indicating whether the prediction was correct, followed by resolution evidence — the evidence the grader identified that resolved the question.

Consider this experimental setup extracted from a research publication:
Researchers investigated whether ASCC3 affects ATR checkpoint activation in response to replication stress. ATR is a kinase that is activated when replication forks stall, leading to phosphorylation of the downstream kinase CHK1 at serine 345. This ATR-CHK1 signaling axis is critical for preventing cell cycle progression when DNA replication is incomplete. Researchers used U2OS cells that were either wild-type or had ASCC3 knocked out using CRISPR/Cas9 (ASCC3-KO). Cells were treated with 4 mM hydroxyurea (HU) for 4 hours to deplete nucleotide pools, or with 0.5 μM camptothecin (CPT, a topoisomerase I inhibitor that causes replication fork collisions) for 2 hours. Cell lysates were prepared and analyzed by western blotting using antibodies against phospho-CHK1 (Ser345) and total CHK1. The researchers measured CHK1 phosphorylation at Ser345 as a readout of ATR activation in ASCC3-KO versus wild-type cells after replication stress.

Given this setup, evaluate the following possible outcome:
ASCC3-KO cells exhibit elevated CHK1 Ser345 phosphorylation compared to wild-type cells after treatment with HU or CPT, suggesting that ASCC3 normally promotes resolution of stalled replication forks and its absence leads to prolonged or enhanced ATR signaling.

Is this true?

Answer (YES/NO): NO